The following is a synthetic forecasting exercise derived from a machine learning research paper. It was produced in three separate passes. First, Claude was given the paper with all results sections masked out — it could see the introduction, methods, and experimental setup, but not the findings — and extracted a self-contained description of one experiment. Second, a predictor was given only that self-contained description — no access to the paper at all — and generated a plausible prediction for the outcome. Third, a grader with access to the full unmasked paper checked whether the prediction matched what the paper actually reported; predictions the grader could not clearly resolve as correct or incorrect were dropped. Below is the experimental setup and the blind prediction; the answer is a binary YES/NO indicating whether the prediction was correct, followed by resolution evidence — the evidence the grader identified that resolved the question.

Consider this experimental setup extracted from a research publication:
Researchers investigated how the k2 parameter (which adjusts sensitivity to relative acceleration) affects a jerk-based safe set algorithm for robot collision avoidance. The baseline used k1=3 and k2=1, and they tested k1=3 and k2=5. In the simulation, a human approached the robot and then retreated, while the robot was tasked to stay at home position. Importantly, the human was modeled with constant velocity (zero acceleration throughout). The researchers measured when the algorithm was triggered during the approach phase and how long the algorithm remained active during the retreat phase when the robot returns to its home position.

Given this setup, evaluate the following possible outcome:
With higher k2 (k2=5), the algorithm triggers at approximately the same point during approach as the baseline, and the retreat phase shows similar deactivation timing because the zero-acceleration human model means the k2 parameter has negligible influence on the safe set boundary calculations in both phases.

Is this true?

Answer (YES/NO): NO